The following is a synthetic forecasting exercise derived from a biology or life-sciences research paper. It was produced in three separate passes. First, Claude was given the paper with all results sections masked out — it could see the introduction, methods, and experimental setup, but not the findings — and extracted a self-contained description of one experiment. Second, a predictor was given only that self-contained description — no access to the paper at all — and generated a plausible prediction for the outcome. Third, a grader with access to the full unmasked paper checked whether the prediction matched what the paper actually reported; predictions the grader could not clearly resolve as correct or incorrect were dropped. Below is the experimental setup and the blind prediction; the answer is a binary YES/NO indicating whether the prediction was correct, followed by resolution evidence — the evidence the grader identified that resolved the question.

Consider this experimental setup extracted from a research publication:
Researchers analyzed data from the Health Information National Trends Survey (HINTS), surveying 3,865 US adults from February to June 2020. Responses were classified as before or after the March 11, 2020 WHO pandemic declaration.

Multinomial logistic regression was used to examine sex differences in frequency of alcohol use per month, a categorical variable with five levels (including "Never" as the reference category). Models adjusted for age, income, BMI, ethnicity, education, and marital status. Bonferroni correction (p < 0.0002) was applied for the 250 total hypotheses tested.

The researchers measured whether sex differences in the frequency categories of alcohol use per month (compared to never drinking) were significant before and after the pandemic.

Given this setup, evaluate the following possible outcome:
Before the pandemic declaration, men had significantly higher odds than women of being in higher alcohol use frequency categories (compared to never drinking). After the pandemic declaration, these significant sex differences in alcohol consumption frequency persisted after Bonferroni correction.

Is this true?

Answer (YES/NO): NO